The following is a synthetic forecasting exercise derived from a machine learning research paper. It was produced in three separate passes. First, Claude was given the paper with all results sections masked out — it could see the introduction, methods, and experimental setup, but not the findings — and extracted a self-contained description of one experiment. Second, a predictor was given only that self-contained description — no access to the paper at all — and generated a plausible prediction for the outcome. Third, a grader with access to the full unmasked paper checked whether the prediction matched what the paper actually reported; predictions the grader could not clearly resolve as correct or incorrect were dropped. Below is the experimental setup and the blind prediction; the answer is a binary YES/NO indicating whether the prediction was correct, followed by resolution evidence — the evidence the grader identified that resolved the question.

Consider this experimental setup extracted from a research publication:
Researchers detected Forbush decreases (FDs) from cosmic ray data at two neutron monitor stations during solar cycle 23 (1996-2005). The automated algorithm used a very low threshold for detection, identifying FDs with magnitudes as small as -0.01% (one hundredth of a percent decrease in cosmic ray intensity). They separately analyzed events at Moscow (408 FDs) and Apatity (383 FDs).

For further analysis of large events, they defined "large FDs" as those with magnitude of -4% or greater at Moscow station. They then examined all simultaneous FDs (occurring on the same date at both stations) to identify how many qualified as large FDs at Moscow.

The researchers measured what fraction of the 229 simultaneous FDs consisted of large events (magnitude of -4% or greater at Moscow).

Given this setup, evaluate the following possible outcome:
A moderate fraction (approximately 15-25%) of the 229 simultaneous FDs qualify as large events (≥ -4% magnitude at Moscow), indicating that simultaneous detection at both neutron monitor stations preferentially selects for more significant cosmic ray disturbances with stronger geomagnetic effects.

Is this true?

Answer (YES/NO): NO